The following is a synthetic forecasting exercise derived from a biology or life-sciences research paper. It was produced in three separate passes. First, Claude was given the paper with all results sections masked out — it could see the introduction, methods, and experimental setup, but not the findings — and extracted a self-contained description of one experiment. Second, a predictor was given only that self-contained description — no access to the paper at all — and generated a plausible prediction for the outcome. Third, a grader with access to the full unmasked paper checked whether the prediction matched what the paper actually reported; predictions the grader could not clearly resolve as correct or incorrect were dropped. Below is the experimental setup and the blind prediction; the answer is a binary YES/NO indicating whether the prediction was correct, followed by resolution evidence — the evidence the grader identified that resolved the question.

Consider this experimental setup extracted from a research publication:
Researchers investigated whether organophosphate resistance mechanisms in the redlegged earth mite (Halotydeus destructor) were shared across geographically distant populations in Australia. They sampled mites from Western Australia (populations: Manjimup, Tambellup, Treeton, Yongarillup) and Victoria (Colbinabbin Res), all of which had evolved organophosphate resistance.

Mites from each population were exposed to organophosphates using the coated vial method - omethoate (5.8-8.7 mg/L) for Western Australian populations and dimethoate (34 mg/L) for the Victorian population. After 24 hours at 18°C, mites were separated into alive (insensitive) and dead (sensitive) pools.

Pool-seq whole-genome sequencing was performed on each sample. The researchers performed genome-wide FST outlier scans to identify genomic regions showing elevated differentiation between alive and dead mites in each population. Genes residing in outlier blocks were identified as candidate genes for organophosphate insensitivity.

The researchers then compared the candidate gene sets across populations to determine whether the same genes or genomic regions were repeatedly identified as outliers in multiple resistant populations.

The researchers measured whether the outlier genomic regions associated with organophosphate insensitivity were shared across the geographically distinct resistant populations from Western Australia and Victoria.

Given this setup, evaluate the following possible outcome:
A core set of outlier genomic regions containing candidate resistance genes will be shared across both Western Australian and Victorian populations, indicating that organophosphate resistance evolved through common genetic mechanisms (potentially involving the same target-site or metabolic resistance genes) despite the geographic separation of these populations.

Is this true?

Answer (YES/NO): NO